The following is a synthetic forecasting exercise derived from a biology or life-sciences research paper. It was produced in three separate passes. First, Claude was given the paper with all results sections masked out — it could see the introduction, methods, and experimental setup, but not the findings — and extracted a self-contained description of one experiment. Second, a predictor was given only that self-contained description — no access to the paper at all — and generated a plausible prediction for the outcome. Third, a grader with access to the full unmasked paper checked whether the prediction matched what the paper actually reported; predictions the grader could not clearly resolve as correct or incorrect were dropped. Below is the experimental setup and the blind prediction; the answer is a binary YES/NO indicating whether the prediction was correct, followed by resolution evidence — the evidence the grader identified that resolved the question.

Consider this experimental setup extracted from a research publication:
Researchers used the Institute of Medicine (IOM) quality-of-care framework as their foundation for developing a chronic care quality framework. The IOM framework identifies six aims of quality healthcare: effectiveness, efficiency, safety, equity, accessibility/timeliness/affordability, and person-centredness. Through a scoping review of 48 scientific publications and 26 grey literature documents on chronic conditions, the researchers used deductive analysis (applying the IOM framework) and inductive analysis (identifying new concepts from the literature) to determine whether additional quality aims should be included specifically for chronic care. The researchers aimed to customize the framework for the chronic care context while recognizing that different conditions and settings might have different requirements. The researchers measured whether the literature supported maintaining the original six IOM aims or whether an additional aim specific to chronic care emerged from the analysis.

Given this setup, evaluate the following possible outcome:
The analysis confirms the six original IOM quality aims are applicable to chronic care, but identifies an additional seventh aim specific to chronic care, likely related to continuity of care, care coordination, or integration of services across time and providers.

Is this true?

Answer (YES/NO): YES